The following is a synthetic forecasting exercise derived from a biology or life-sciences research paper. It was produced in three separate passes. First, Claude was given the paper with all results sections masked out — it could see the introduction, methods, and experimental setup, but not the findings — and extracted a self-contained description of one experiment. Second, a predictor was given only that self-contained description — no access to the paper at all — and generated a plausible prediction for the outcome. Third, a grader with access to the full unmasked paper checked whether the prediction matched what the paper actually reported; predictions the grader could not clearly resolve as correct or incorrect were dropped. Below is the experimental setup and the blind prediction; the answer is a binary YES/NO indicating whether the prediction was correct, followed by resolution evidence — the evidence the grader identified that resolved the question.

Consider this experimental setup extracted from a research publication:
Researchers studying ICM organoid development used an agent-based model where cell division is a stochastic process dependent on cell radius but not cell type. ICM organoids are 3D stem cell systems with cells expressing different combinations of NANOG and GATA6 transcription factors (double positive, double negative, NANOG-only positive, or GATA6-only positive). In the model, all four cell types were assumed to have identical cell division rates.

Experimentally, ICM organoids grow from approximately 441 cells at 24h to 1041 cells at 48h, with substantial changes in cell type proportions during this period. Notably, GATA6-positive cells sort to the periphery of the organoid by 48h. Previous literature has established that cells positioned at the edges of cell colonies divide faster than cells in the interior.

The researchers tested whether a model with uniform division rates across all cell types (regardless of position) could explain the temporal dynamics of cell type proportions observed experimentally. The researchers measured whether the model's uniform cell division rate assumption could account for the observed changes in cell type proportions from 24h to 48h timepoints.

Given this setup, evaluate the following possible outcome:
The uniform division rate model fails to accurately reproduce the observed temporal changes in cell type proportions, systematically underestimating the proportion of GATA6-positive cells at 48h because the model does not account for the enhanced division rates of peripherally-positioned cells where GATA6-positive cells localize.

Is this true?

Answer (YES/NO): YES